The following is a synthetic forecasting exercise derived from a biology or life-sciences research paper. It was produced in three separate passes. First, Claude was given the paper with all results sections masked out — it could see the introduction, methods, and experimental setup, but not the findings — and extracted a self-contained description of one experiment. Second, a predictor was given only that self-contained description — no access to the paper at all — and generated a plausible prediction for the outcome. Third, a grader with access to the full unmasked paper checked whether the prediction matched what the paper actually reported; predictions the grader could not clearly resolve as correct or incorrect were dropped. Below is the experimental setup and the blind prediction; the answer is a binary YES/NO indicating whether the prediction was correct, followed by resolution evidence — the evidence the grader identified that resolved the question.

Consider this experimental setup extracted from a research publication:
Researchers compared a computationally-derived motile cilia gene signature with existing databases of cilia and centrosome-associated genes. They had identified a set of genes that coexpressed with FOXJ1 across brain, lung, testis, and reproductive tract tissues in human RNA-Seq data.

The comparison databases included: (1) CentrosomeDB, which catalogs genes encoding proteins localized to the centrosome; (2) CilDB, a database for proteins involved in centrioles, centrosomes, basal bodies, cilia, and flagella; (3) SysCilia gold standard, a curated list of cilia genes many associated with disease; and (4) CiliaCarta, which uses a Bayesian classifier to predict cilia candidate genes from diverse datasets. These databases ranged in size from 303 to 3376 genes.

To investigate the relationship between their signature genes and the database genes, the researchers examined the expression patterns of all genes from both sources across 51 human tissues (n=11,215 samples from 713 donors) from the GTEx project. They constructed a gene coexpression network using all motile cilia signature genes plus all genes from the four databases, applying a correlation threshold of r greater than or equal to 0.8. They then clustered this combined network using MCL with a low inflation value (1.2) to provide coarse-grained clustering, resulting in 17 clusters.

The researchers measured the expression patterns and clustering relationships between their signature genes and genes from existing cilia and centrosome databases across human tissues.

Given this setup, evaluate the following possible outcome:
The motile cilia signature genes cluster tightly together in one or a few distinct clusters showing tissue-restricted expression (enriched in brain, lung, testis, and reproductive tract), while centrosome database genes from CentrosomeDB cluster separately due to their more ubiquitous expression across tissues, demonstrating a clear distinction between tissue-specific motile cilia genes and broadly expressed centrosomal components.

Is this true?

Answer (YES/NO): NO